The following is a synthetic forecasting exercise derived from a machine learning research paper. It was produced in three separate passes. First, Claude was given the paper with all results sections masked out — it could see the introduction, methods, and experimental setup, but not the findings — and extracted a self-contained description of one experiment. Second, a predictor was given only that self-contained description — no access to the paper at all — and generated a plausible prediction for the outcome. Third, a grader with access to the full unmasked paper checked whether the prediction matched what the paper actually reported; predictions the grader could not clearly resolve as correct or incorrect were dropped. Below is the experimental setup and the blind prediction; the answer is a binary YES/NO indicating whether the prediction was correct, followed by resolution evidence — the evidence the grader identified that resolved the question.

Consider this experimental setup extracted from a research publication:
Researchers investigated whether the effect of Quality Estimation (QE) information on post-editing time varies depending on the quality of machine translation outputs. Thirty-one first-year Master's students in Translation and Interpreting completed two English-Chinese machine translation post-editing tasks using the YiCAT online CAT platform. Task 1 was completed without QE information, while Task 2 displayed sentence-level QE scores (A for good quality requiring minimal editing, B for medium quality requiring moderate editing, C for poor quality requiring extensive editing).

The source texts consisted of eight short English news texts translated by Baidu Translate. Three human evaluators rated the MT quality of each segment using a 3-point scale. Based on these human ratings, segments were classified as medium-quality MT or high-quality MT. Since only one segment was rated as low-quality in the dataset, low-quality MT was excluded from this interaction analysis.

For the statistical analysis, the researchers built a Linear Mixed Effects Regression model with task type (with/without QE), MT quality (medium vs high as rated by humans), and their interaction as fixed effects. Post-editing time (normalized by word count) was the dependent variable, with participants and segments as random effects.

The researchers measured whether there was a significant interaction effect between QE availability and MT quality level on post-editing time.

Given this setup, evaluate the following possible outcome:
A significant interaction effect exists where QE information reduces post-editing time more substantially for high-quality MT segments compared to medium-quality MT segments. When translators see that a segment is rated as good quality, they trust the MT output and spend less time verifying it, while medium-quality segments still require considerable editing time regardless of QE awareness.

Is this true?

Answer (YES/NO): NO